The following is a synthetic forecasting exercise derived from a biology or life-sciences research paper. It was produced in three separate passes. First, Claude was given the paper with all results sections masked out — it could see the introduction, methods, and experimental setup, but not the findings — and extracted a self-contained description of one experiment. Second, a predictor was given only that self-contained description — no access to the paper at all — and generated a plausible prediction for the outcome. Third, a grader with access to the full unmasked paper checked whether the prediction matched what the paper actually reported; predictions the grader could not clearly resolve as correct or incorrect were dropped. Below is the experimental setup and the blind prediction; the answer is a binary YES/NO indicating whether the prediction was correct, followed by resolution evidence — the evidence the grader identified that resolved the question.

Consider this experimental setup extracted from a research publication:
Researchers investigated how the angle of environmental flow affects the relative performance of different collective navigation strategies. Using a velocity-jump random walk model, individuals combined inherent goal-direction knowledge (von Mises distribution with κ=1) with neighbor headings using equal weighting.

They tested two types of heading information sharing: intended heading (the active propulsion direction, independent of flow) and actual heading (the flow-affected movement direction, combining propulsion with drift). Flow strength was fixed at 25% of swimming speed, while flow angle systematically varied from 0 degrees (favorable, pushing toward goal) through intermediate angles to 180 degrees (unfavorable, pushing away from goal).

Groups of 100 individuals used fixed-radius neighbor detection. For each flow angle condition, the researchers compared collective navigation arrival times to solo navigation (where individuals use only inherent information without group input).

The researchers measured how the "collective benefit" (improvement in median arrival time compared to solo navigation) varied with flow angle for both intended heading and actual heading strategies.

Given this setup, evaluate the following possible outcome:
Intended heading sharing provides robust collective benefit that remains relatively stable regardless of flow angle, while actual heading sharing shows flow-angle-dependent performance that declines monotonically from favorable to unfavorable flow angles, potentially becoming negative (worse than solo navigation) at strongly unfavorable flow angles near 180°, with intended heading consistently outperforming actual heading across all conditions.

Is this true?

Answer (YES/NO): NO